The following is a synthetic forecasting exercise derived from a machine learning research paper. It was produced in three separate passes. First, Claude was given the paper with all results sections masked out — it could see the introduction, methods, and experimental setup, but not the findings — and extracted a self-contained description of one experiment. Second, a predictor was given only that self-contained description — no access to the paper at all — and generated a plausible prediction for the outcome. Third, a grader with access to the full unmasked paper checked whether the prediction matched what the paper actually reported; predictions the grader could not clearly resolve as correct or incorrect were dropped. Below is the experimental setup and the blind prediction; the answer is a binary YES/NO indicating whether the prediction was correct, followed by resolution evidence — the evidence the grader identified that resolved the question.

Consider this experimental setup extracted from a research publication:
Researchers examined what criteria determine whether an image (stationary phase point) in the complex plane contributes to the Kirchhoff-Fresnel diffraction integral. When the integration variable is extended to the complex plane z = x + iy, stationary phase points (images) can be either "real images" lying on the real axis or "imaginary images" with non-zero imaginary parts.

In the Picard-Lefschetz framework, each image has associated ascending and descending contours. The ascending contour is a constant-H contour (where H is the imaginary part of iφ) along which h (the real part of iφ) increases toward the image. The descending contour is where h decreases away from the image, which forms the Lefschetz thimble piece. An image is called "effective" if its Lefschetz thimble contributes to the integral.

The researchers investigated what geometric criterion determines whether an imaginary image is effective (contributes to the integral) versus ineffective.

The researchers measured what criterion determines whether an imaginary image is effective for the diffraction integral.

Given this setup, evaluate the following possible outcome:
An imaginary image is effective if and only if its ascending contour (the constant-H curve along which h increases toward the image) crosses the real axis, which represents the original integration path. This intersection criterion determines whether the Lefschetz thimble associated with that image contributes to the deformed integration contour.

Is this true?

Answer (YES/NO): YES